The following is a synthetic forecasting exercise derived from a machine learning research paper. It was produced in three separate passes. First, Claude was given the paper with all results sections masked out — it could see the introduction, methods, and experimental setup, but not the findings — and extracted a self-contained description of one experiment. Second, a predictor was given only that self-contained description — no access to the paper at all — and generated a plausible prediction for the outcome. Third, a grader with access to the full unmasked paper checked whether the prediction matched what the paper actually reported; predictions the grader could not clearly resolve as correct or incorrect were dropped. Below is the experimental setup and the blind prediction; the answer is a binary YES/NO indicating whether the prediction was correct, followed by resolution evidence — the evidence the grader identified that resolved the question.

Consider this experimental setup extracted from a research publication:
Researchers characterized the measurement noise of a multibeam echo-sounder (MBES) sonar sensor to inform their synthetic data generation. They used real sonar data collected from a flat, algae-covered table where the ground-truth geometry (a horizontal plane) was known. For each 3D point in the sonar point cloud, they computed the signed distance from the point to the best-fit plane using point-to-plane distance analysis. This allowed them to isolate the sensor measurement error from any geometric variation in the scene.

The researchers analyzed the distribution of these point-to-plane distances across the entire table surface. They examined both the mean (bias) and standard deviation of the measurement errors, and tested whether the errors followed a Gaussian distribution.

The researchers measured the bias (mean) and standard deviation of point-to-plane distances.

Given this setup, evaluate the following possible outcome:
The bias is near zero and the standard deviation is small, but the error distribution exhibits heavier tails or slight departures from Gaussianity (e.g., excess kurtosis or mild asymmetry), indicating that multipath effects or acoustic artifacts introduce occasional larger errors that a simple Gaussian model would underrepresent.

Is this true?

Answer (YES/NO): NO